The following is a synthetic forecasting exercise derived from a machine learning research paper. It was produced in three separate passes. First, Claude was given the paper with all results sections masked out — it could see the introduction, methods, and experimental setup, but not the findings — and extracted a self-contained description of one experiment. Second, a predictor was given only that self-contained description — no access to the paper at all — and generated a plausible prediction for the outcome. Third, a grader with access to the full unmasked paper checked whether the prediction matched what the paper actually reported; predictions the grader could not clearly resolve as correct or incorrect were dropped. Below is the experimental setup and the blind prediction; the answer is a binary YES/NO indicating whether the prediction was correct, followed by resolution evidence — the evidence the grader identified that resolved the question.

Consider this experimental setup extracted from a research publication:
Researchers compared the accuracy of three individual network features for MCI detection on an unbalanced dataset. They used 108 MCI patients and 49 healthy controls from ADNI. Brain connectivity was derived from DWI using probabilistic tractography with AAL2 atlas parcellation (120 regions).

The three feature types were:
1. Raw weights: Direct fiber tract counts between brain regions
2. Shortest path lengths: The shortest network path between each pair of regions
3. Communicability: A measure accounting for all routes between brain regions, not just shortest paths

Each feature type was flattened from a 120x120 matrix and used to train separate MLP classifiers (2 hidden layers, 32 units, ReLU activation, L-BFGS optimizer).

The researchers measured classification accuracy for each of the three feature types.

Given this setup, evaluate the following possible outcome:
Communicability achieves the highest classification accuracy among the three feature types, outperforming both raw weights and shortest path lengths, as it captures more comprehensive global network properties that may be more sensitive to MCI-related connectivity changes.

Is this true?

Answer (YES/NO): NO